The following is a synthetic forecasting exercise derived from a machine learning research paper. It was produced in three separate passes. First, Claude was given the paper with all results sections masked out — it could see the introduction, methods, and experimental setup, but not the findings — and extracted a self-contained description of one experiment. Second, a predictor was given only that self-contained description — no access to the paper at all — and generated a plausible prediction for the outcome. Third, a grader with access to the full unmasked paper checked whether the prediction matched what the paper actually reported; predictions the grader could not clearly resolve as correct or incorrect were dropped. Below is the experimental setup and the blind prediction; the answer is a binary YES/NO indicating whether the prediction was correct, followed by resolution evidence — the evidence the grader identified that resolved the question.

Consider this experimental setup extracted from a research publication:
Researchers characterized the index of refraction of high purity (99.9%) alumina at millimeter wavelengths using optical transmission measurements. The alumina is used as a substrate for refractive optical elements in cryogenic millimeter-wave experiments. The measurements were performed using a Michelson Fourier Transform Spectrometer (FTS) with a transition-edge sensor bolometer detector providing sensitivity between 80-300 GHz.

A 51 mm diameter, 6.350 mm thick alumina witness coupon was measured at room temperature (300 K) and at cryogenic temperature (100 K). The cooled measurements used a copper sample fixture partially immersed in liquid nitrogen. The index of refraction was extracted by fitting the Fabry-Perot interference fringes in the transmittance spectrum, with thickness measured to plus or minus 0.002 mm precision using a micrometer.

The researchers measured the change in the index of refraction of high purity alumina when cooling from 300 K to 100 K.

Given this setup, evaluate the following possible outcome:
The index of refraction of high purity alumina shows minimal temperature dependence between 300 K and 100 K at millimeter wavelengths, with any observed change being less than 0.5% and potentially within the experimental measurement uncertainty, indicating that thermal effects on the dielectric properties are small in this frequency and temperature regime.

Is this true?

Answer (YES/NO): YES